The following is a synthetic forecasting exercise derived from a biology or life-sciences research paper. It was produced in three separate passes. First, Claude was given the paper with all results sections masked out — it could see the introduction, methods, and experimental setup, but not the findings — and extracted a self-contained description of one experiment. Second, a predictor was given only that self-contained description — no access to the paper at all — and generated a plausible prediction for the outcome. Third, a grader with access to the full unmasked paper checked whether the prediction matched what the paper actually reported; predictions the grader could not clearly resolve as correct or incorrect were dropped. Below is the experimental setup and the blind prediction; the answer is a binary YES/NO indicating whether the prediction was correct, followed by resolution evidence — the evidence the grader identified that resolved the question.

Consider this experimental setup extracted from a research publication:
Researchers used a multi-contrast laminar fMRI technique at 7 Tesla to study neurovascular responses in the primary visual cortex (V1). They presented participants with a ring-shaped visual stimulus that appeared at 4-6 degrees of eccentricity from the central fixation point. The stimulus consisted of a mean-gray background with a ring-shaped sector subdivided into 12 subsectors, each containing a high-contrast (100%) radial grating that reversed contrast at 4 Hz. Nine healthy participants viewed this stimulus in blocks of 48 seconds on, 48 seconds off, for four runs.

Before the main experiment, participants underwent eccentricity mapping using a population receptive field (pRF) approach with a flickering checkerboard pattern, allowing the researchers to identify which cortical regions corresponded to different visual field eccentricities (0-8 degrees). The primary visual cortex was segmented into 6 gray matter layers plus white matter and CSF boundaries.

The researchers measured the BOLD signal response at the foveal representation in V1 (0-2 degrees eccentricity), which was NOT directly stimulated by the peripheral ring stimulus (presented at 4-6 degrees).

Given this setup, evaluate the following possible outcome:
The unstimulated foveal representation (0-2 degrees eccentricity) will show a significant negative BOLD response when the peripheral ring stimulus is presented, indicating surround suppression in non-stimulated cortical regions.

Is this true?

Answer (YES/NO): YES